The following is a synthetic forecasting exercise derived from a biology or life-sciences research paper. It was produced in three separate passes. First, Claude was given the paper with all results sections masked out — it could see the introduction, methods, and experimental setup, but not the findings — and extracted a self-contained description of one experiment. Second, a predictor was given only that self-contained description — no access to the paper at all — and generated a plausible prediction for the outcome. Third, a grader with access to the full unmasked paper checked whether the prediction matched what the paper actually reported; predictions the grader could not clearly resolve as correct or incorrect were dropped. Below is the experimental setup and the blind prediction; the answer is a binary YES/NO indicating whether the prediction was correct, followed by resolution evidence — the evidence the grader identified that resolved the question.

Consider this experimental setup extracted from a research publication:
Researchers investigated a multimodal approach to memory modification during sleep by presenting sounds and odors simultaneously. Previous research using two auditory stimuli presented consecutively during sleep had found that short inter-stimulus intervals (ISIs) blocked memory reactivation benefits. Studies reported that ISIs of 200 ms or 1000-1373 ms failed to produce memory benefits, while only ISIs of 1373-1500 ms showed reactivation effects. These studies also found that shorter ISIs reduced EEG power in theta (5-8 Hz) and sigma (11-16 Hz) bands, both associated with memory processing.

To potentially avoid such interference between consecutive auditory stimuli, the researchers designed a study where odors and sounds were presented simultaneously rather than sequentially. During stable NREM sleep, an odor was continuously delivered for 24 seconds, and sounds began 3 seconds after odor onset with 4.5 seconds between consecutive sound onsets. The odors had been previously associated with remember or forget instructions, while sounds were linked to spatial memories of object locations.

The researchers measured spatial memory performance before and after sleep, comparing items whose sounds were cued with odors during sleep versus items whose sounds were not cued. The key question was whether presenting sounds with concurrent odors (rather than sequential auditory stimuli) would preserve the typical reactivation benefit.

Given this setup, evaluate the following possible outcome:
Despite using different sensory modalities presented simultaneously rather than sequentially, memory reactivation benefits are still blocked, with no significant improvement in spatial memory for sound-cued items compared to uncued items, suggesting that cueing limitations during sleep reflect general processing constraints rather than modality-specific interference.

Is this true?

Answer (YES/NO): NO